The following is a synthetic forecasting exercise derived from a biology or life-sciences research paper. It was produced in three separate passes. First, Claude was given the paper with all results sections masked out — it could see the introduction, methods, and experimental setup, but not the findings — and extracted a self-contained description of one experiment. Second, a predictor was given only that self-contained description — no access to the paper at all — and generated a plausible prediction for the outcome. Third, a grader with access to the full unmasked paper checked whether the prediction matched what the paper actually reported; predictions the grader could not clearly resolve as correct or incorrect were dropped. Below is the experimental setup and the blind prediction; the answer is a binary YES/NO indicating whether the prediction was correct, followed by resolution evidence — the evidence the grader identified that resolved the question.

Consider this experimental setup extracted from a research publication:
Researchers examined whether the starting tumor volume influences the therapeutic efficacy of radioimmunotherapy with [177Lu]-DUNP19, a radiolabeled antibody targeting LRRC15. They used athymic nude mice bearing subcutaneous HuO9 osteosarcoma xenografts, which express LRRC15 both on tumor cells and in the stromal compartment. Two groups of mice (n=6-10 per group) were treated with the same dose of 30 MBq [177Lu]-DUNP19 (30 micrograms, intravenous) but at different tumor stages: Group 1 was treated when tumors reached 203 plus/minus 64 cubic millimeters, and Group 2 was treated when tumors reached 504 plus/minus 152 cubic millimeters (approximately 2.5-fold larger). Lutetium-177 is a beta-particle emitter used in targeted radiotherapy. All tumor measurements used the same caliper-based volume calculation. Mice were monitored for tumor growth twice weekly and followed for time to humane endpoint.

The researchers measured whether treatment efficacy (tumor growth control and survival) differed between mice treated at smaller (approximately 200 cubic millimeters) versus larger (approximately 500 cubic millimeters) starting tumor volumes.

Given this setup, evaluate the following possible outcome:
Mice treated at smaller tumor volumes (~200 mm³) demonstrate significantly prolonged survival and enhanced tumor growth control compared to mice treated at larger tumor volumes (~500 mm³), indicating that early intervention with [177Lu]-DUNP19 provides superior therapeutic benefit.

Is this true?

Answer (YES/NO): YES